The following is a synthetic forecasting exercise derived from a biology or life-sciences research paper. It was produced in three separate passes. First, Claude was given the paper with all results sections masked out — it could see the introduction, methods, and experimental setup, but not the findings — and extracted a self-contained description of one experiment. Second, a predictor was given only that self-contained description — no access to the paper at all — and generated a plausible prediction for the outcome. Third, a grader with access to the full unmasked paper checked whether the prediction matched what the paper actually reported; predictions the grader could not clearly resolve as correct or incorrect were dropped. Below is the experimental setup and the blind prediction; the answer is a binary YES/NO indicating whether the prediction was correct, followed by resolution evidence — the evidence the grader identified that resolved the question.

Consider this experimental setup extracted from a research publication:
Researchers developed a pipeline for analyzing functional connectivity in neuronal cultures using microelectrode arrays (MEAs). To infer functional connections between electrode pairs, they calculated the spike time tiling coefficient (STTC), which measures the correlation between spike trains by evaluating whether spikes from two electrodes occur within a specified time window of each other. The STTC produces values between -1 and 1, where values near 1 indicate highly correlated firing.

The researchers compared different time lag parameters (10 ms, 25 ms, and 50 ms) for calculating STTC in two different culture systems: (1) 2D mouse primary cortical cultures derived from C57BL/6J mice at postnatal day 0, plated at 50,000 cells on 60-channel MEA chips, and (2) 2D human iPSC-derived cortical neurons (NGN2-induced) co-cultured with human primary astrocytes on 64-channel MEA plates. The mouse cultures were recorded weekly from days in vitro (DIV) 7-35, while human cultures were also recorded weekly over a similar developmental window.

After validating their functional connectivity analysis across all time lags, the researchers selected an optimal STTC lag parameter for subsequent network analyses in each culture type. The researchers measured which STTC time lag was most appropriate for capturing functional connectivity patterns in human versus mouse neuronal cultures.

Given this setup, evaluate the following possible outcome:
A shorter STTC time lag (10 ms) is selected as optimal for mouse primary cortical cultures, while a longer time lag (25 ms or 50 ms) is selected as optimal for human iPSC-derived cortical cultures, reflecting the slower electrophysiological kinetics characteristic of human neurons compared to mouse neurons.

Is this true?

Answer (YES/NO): YES